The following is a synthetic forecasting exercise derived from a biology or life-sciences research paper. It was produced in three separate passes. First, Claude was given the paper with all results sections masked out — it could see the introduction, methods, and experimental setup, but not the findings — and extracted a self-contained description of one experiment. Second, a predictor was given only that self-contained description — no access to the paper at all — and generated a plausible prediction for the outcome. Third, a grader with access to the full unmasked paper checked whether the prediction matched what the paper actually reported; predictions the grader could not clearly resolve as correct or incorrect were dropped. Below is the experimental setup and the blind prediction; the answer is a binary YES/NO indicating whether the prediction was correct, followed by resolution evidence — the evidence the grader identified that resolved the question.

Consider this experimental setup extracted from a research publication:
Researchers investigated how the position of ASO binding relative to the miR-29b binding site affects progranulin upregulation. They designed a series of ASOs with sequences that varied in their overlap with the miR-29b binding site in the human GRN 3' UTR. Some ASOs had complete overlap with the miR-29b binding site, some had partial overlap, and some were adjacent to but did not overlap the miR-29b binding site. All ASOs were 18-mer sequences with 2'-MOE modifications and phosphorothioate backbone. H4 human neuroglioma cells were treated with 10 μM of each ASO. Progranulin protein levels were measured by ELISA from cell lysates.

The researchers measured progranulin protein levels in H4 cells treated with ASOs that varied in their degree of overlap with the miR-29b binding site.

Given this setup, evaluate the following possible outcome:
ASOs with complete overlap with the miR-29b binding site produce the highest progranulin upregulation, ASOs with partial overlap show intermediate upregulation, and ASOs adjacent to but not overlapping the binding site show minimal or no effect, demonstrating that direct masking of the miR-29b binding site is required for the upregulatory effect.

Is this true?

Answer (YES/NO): NO